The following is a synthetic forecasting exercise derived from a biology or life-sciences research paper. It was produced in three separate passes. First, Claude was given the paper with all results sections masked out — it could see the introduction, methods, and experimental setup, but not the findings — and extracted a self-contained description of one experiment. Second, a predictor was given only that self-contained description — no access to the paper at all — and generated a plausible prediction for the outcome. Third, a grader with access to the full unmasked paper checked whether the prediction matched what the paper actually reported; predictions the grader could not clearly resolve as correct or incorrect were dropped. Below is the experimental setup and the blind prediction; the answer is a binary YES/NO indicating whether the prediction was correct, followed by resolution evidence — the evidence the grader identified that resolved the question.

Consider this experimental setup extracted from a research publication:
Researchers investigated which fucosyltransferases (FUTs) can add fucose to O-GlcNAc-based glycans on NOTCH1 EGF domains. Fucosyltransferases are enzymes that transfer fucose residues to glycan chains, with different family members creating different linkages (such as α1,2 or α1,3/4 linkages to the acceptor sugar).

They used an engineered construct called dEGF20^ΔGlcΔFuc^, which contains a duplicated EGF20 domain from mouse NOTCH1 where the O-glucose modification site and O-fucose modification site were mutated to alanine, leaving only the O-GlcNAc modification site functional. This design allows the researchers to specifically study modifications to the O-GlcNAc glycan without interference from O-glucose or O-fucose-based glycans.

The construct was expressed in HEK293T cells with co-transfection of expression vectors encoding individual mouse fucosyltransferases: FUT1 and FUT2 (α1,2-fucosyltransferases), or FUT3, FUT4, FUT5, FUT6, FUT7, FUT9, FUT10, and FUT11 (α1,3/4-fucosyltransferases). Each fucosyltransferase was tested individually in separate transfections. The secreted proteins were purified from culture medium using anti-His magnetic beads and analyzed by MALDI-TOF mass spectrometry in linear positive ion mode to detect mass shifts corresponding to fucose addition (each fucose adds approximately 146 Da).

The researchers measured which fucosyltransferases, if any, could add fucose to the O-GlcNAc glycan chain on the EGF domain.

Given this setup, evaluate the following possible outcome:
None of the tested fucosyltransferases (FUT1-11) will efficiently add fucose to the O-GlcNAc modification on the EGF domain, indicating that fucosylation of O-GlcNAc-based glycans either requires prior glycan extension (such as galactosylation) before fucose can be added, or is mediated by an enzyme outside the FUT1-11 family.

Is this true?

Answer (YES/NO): NO